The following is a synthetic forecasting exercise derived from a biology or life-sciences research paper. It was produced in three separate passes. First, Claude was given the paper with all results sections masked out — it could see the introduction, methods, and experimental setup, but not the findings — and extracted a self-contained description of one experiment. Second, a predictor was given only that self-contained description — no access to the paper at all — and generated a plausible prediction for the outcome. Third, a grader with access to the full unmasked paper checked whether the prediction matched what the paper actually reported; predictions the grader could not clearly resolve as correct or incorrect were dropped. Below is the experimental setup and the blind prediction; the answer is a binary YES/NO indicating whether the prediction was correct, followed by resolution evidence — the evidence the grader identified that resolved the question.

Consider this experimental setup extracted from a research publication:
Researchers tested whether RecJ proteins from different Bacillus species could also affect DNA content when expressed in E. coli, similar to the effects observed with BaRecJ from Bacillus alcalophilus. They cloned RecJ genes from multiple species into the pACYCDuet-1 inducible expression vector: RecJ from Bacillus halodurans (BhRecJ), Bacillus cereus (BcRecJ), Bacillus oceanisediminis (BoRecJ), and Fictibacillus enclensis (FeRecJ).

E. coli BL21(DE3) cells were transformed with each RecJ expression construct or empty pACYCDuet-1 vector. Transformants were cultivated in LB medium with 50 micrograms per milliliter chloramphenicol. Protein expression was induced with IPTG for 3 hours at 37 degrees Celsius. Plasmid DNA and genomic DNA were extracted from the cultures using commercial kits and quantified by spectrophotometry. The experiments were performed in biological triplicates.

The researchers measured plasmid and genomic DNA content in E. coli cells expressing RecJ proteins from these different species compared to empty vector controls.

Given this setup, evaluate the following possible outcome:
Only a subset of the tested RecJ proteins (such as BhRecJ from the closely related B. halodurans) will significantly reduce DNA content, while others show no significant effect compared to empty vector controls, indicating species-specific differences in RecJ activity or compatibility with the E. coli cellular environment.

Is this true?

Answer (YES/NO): NO